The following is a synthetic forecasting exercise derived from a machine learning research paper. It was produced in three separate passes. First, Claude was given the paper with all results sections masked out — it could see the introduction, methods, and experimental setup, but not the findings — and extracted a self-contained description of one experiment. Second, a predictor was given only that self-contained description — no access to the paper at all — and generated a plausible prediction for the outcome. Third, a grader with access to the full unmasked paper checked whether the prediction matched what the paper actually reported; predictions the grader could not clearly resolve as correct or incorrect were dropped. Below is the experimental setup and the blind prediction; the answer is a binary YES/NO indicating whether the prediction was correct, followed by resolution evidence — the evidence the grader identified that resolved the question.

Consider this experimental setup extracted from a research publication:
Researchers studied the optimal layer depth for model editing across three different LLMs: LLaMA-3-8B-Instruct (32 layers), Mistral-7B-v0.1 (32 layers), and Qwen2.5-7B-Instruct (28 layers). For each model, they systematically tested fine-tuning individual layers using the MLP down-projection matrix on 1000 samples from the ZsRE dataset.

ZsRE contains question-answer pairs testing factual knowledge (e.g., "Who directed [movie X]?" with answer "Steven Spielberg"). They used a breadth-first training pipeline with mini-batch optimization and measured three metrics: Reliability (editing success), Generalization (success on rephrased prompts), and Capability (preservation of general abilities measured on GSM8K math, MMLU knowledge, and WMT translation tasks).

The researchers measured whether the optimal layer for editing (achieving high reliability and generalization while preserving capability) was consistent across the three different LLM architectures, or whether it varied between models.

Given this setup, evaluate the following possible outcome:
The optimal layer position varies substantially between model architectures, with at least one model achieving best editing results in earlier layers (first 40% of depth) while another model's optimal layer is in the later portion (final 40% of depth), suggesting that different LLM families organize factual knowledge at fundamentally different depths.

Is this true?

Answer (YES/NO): YES